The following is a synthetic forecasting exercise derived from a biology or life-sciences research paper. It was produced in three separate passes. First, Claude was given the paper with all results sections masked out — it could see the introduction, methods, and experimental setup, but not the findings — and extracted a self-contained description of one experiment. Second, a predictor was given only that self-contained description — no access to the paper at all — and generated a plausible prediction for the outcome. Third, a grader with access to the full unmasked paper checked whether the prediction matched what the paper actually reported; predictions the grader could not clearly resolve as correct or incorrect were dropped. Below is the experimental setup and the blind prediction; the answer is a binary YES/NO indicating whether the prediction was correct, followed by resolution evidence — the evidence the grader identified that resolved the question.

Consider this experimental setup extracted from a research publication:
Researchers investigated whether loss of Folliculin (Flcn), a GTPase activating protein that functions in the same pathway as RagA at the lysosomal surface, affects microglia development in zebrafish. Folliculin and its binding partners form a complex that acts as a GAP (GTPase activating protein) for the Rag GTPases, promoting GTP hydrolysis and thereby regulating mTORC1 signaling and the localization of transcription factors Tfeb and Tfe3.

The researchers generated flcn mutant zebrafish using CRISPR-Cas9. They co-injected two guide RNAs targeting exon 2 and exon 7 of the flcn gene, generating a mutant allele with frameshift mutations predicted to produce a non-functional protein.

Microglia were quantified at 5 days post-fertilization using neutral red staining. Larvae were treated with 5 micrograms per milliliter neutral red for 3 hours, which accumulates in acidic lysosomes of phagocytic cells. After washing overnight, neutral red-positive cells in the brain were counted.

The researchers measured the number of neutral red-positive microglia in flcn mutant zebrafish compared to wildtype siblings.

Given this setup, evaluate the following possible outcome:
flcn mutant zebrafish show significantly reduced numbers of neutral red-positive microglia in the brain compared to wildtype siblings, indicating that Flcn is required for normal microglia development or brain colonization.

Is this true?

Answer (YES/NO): YES